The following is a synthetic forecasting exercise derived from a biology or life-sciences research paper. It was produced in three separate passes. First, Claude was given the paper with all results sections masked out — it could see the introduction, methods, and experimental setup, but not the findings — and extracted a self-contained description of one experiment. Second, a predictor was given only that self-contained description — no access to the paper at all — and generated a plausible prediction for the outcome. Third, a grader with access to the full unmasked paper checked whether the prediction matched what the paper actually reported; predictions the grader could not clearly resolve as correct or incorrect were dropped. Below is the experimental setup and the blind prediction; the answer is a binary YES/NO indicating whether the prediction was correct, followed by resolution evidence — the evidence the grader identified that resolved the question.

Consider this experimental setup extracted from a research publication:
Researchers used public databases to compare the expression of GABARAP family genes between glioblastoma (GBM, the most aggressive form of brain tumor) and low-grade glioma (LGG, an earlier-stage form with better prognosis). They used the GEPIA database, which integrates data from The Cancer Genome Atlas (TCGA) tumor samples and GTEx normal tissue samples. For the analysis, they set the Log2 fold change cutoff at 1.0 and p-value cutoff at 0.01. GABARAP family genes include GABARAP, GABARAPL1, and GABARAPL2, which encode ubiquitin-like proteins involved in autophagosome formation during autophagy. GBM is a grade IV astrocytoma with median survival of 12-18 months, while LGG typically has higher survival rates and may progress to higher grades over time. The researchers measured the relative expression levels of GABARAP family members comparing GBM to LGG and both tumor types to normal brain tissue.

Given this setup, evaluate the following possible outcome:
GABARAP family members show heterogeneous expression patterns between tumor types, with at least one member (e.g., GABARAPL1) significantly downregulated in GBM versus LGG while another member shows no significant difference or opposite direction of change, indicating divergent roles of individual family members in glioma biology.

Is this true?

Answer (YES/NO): NO